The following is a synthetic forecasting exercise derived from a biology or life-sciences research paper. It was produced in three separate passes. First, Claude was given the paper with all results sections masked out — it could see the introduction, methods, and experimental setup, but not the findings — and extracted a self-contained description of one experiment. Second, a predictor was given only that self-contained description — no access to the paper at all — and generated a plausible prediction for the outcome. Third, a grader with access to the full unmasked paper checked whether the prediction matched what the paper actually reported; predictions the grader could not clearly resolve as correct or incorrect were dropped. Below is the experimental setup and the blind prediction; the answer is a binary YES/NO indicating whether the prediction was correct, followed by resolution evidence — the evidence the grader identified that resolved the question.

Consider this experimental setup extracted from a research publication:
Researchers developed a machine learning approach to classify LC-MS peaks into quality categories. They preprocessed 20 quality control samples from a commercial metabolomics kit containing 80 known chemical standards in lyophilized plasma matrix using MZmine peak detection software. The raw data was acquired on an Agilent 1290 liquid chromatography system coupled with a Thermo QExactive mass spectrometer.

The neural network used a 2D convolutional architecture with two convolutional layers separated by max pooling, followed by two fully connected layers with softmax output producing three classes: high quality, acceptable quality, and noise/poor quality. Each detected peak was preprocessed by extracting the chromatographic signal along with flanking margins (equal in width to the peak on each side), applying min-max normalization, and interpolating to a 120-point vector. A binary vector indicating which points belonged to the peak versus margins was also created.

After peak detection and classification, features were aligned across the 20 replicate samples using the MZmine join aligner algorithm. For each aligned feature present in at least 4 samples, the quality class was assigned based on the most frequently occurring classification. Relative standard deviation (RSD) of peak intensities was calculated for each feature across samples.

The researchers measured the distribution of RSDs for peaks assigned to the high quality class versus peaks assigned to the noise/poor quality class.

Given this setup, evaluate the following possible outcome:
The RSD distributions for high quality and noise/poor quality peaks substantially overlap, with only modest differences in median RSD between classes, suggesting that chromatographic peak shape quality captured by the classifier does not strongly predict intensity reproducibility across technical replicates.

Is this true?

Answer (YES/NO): NO